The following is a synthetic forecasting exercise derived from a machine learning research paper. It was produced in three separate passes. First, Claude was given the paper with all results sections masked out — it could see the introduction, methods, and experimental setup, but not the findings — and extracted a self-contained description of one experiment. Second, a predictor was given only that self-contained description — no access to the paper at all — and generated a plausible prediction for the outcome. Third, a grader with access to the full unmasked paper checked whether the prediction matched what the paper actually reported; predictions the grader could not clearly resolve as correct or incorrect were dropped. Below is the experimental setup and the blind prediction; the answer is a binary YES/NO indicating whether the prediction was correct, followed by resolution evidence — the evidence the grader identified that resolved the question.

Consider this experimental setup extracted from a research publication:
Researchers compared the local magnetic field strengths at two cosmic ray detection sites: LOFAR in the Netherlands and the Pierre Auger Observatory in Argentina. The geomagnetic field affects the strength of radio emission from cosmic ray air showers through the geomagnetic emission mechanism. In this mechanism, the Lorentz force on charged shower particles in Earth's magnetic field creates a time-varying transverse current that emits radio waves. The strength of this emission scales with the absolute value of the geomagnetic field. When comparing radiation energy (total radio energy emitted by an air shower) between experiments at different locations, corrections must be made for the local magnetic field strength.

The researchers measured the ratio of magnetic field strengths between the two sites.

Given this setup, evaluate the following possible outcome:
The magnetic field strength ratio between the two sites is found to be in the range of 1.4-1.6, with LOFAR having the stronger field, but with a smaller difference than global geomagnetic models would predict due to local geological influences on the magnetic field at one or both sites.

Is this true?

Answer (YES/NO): NO